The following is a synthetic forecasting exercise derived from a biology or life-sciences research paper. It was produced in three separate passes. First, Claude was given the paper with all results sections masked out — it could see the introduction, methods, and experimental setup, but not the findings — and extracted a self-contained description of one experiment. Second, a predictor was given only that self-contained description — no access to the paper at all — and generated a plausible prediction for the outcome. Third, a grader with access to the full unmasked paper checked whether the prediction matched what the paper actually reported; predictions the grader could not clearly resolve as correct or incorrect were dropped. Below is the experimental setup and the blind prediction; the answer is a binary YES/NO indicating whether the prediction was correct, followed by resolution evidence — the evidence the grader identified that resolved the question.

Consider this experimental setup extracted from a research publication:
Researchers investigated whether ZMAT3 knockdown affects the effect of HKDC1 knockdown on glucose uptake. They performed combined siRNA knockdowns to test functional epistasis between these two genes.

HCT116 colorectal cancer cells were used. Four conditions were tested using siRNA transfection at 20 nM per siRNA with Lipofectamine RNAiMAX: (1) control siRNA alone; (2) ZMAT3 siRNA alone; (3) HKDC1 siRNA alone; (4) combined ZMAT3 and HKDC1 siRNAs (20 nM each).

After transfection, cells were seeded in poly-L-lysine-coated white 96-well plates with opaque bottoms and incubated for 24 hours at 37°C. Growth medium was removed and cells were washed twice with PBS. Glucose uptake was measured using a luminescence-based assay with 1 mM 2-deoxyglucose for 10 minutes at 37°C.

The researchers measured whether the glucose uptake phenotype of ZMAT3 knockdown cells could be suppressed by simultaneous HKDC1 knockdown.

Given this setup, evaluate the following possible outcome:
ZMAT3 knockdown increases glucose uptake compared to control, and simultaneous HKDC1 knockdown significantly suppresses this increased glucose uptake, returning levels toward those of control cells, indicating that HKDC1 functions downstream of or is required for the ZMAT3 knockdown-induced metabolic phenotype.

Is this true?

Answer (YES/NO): YES